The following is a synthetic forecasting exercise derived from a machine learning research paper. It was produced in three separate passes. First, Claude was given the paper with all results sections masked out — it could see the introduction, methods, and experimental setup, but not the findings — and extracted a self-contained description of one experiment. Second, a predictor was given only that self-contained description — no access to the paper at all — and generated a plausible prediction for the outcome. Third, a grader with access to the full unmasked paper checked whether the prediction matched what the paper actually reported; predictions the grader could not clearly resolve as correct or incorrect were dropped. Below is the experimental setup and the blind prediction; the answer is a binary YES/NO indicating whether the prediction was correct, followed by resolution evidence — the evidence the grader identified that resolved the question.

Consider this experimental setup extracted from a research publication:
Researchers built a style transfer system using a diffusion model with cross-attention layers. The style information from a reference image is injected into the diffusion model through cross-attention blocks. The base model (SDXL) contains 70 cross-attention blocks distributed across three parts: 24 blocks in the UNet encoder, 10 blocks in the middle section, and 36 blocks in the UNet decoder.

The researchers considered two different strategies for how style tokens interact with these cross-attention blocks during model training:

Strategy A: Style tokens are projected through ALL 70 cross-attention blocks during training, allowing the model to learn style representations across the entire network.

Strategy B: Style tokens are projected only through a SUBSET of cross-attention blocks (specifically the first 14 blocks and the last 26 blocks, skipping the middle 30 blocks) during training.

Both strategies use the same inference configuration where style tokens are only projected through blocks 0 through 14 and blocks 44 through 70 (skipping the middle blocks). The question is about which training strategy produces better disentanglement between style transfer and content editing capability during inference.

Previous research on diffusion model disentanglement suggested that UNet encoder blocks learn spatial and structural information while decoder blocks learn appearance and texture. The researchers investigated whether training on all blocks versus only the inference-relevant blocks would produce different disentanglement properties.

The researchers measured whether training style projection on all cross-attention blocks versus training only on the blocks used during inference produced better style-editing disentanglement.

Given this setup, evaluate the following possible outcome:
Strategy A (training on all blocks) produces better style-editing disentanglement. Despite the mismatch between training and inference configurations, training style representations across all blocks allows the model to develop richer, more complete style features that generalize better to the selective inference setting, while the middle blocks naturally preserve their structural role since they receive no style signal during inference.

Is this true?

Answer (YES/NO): YES